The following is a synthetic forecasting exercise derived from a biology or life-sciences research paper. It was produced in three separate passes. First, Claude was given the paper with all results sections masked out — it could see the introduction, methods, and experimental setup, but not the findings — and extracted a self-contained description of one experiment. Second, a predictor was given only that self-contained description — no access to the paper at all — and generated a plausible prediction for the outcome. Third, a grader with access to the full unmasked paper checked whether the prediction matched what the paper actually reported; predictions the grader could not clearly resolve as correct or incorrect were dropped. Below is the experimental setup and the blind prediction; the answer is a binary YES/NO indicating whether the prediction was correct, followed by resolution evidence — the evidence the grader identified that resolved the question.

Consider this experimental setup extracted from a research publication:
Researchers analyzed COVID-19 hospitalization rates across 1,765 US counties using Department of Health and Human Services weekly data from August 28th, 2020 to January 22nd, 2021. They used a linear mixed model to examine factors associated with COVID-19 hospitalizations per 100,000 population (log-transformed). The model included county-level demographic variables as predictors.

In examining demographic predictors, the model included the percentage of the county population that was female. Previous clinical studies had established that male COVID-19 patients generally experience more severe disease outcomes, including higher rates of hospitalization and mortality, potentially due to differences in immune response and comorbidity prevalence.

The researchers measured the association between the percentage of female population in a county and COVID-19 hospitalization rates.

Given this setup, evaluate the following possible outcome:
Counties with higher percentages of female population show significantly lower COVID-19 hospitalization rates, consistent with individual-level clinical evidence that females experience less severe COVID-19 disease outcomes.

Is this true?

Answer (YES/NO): NO